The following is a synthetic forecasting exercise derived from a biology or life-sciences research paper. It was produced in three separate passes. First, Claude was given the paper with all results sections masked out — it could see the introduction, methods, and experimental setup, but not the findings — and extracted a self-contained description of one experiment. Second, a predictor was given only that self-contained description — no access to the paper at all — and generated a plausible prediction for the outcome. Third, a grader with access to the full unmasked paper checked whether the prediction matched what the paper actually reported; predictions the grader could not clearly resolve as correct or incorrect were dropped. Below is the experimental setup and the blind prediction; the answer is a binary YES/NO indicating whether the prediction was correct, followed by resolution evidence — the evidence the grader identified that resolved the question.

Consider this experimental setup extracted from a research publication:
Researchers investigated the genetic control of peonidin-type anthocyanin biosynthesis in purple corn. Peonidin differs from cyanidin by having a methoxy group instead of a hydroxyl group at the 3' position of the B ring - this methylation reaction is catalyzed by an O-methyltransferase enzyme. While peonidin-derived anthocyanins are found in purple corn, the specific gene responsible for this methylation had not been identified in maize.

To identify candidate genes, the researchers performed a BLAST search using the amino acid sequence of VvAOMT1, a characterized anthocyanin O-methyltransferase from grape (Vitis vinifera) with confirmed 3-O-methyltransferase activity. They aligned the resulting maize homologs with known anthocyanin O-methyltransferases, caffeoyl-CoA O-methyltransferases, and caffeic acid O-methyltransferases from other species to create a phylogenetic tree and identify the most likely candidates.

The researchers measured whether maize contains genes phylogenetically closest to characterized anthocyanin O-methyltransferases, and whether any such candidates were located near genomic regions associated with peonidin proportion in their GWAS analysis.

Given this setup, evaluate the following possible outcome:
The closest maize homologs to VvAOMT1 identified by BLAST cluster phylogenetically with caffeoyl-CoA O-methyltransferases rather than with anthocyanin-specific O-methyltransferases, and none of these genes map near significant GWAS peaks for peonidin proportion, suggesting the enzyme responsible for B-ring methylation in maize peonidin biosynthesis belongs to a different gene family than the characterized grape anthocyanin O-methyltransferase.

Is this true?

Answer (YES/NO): NO